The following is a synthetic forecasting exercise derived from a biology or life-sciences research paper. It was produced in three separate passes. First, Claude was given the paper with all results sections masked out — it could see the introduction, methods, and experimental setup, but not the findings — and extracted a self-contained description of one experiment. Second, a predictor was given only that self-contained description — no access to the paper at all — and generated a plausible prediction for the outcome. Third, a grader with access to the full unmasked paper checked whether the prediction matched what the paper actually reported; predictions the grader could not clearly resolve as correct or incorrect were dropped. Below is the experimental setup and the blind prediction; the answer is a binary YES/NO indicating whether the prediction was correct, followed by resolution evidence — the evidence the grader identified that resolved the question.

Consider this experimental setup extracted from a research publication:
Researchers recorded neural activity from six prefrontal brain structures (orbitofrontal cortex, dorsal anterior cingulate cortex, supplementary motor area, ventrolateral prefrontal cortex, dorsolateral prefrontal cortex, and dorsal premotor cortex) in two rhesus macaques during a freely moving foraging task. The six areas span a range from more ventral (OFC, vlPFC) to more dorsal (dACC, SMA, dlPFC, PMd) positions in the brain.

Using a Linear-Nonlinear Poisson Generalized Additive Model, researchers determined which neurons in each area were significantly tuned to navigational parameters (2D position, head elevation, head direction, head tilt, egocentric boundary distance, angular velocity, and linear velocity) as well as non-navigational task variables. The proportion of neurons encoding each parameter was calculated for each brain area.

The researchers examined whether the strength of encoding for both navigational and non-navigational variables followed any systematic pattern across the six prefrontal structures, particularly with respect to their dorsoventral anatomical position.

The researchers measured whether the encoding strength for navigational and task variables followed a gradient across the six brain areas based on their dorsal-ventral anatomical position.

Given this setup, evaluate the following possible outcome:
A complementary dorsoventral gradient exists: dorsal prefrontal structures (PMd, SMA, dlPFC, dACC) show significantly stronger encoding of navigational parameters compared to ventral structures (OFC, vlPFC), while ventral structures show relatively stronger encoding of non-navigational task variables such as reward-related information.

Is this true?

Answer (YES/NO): NO